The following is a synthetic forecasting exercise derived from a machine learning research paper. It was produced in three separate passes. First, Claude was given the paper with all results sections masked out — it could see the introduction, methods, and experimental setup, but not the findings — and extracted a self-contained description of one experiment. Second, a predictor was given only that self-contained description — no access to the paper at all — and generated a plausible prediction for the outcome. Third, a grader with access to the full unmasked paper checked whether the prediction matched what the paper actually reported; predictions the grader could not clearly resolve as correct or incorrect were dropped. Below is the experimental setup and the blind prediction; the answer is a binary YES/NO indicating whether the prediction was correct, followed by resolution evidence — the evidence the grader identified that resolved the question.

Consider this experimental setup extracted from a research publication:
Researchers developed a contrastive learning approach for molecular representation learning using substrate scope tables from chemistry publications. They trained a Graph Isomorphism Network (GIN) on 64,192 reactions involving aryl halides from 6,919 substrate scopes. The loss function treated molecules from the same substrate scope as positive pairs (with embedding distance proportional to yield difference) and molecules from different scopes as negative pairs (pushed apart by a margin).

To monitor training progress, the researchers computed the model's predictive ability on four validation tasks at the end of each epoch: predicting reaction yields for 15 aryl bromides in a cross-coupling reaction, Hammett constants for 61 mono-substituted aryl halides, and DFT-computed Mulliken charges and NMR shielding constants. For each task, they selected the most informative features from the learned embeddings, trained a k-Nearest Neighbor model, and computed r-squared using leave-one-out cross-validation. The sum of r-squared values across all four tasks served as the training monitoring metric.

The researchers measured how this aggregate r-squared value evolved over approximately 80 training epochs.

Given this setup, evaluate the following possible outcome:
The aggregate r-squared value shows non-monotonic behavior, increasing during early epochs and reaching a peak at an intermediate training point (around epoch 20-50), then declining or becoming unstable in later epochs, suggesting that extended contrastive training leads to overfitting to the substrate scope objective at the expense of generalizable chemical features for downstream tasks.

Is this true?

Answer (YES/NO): NO